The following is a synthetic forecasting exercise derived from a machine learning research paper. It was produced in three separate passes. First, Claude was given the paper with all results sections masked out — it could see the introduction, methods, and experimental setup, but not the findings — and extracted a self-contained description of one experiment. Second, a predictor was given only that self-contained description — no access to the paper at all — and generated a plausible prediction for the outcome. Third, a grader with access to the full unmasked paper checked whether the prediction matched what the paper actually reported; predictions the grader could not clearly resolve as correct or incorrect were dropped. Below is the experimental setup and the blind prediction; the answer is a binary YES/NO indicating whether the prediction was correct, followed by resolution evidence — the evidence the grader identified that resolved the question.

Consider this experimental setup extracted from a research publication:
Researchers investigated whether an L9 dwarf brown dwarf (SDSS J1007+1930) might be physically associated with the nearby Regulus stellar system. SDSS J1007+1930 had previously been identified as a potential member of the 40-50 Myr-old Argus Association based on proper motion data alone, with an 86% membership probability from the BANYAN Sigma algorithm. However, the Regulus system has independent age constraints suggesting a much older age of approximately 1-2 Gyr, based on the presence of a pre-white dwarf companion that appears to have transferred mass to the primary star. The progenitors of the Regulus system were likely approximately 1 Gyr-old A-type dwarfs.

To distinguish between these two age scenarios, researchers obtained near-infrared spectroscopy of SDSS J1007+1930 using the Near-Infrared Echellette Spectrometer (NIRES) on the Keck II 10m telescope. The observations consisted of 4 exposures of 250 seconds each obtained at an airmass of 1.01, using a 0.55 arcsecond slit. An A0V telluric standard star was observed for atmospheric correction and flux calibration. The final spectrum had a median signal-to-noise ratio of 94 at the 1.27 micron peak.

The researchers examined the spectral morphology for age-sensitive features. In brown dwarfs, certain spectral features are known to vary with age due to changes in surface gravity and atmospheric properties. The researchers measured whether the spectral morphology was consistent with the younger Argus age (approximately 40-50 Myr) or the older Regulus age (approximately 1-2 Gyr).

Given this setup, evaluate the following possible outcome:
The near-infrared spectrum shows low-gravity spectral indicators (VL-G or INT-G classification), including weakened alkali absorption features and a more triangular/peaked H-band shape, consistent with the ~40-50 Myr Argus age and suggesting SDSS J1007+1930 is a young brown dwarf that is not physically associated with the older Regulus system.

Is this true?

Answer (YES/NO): NO